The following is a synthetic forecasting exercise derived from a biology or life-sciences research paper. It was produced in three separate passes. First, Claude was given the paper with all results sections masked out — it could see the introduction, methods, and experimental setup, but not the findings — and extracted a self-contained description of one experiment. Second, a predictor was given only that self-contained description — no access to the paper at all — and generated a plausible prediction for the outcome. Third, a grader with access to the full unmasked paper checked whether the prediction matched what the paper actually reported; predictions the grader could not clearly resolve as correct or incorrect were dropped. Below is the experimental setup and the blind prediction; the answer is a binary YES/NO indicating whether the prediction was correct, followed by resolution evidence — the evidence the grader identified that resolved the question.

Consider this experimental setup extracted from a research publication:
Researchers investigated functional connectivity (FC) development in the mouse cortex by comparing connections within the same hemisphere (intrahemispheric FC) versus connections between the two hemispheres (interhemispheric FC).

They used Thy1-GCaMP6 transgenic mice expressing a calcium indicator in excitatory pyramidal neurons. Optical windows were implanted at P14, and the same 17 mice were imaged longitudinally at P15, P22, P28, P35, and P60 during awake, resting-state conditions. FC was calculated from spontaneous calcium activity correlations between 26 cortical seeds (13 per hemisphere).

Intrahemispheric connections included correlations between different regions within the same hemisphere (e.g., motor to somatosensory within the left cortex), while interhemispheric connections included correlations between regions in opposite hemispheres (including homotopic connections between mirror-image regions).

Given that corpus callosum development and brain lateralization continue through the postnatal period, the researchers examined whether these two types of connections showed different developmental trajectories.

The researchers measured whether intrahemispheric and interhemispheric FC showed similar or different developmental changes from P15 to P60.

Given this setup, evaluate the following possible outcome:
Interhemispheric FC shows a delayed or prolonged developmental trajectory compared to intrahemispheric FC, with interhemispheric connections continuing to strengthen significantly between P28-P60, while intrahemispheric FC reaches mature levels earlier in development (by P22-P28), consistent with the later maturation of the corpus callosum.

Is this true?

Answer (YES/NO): NO